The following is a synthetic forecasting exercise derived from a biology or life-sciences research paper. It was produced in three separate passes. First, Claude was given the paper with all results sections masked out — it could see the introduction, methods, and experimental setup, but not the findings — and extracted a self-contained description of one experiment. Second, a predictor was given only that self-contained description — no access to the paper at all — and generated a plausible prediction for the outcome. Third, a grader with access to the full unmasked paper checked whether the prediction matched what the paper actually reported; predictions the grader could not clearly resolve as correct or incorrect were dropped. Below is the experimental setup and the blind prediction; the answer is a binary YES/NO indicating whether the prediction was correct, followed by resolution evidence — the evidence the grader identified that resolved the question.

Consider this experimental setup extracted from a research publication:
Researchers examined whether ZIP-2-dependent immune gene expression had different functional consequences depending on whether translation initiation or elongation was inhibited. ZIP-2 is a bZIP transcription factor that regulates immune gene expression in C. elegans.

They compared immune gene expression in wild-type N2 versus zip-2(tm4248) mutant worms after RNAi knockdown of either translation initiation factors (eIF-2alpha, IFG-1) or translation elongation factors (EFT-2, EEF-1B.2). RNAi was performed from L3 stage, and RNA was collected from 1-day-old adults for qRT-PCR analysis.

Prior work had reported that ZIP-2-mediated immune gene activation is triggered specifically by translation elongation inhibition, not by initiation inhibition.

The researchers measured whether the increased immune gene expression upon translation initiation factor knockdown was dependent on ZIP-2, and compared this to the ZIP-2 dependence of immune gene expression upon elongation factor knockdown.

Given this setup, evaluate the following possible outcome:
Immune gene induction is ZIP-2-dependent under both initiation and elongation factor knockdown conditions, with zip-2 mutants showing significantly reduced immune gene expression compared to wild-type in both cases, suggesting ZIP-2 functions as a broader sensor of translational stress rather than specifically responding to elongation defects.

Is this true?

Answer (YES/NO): YES